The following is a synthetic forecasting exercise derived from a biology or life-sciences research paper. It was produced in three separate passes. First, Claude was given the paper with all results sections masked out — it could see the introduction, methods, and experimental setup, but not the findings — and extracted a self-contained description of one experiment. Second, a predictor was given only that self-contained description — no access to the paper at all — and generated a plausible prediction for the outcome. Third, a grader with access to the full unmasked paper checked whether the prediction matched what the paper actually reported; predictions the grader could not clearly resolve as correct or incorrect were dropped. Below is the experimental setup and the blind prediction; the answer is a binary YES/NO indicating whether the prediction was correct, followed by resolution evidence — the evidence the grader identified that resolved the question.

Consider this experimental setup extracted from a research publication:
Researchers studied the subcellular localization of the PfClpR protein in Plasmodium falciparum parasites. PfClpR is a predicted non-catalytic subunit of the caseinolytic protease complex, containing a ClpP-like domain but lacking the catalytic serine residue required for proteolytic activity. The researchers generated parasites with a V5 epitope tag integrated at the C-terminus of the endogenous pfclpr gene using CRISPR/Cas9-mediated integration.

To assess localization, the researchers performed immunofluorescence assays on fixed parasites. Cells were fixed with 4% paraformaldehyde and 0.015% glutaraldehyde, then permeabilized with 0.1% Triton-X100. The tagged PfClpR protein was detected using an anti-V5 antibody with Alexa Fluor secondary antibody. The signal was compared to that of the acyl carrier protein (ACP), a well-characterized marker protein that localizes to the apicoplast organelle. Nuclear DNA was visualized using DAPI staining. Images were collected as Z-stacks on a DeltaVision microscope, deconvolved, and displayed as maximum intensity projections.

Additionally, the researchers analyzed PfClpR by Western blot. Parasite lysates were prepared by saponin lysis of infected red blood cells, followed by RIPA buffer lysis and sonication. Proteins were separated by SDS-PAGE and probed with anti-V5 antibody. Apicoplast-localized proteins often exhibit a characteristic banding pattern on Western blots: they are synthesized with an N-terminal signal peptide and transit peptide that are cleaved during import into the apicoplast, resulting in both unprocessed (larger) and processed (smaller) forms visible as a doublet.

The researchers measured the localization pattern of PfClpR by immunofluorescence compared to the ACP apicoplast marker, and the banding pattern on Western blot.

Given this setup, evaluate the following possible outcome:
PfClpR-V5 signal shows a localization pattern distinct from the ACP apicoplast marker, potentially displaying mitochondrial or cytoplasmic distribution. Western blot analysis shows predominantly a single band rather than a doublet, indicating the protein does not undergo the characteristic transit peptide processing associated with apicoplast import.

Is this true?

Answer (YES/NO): NO